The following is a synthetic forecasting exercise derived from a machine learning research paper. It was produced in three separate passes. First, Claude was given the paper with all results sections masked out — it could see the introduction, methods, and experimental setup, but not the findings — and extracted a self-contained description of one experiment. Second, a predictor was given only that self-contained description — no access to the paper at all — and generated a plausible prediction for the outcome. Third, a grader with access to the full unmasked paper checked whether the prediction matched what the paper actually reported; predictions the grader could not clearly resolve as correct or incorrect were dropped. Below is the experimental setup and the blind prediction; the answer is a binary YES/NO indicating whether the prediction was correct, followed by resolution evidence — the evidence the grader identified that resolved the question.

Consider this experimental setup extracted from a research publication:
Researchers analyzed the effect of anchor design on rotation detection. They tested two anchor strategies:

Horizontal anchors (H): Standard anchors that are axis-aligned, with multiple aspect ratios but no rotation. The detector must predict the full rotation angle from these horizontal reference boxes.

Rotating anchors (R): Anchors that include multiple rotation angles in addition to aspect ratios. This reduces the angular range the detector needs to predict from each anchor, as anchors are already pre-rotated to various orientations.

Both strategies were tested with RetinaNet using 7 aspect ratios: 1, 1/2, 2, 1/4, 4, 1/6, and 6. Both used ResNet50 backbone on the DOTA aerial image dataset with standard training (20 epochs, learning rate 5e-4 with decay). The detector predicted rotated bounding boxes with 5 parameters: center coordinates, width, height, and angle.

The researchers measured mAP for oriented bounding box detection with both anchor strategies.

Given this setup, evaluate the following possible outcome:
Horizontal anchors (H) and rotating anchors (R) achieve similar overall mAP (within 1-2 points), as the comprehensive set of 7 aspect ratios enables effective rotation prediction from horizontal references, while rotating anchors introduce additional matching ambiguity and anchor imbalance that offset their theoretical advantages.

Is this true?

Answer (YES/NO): YES